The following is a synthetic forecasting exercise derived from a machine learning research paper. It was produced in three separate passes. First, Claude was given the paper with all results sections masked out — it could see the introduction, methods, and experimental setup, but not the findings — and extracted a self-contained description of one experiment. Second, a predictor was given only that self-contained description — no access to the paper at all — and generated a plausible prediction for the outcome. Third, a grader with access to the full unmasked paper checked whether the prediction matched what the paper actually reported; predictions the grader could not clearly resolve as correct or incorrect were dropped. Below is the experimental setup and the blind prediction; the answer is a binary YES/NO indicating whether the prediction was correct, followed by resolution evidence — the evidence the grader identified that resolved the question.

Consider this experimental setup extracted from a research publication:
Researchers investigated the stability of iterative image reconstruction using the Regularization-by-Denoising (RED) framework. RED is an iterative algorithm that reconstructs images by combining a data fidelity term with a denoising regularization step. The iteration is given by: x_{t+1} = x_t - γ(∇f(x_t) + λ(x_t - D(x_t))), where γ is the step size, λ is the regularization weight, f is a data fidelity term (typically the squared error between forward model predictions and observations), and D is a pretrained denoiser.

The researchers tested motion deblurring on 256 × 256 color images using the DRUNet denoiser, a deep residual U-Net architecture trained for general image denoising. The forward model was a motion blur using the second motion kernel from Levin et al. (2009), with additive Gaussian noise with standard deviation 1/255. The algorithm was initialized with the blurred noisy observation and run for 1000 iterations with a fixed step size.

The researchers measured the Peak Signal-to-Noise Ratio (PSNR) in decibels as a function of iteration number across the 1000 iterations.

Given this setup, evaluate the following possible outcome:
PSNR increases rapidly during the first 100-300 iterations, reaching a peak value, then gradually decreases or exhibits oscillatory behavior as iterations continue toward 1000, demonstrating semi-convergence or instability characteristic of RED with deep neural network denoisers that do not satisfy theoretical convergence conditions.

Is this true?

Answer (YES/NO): YES